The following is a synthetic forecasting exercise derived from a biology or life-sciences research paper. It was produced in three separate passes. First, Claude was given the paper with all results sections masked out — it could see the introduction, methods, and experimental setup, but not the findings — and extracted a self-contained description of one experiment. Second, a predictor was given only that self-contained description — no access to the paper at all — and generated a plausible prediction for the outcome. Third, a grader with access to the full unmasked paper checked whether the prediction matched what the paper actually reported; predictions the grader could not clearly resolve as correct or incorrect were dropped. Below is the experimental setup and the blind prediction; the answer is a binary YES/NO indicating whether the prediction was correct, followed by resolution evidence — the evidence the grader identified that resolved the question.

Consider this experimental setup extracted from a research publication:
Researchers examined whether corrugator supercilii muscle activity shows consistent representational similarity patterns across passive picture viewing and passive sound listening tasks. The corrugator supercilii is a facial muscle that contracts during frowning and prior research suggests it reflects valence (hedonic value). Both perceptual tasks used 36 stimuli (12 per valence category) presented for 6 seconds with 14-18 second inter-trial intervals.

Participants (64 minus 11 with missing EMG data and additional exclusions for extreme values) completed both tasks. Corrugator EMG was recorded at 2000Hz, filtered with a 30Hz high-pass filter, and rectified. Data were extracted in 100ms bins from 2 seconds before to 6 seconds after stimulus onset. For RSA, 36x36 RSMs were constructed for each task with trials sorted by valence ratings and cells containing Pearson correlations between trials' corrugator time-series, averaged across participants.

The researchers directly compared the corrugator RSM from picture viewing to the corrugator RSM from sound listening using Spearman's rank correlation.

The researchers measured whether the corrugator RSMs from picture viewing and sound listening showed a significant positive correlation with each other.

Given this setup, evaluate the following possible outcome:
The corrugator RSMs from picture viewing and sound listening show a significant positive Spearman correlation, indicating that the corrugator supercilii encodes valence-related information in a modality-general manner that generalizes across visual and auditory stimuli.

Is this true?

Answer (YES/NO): NO